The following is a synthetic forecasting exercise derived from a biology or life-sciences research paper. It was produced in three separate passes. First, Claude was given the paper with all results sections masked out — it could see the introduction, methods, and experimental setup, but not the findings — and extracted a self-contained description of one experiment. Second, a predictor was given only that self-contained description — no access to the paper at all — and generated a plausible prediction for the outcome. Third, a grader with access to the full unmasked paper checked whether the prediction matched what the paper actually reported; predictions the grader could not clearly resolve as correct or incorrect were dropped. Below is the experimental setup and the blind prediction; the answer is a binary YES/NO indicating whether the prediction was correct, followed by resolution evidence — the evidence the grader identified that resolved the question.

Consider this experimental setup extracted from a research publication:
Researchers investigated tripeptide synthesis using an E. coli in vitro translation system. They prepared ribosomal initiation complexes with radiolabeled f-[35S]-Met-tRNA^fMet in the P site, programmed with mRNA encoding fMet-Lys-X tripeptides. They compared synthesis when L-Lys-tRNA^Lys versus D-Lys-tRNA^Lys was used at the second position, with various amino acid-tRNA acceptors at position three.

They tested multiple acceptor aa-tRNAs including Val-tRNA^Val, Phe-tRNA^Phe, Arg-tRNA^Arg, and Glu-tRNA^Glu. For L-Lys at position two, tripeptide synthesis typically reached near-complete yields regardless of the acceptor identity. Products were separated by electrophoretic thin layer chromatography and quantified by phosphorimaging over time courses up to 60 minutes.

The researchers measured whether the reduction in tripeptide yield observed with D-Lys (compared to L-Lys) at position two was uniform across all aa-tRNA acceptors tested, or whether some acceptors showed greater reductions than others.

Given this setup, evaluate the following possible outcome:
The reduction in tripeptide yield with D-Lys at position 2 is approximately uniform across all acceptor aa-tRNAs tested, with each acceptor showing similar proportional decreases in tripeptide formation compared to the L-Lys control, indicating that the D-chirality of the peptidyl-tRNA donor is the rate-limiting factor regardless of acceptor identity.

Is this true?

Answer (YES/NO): NO